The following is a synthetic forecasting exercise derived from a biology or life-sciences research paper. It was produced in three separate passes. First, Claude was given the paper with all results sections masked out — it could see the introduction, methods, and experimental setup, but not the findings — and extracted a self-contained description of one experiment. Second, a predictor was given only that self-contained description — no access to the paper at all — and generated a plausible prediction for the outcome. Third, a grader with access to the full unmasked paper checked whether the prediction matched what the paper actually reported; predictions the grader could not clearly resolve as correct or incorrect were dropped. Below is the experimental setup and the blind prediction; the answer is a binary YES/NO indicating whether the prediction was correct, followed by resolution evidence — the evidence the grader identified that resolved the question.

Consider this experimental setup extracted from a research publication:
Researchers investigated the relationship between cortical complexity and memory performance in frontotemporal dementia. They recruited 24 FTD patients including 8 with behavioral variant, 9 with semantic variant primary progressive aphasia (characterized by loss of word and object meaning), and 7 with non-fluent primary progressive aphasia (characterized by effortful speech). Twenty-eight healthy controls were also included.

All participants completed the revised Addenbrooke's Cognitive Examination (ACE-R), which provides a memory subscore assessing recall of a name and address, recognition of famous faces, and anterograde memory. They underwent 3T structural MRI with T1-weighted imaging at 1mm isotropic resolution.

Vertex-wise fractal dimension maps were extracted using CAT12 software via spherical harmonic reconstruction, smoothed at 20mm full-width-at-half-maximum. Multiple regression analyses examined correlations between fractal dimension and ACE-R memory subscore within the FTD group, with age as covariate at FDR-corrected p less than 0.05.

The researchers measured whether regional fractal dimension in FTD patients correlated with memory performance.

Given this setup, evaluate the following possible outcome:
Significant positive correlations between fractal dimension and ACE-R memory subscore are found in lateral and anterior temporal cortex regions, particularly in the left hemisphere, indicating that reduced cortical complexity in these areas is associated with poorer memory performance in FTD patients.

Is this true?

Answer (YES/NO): NO